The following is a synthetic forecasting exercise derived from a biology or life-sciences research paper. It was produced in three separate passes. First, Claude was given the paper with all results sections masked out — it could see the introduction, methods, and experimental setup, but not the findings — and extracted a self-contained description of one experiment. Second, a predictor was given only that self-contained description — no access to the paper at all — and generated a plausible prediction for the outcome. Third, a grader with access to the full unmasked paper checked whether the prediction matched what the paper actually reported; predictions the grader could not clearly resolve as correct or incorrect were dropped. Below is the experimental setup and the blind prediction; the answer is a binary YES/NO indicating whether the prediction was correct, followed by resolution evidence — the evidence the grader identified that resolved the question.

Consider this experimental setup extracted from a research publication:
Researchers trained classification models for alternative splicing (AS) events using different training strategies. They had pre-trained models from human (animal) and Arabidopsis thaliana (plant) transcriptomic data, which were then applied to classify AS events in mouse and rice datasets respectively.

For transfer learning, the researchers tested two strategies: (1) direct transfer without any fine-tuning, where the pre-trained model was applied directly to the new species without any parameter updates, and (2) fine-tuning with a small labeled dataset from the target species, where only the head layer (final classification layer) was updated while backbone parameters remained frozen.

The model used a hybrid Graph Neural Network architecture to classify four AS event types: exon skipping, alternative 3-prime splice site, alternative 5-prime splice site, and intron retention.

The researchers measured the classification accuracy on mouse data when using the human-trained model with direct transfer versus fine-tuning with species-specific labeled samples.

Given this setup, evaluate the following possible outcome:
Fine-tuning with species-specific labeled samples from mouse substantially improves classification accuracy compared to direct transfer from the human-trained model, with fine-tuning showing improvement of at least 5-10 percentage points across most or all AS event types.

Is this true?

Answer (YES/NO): YES